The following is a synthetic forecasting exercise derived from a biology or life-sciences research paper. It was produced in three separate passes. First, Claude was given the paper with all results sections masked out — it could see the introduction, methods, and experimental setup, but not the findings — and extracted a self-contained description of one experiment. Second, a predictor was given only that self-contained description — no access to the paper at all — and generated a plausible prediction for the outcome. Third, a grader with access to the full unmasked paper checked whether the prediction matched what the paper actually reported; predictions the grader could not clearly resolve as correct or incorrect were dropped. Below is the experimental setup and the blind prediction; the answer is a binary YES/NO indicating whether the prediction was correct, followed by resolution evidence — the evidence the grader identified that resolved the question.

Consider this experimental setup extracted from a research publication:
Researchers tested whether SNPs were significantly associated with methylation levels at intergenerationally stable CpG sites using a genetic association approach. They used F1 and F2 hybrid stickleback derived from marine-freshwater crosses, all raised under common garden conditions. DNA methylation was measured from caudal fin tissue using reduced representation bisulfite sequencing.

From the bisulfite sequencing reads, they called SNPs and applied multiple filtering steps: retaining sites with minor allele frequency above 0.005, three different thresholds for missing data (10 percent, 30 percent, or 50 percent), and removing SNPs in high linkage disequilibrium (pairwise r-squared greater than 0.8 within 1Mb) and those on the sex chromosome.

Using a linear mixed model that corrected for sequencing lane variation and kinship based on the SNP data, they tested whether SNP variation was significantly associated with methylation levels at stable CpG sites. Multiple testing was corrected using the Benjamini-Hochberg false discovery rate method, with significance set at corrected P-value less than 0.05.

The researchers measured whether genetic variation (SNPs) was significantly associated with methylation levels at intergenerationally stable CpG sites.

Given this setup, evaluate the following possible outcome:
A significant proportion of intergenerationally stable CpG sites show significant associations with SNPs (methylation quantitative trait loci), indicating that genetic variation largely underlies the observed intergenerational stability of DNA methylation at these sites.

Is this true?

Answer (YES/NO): NO